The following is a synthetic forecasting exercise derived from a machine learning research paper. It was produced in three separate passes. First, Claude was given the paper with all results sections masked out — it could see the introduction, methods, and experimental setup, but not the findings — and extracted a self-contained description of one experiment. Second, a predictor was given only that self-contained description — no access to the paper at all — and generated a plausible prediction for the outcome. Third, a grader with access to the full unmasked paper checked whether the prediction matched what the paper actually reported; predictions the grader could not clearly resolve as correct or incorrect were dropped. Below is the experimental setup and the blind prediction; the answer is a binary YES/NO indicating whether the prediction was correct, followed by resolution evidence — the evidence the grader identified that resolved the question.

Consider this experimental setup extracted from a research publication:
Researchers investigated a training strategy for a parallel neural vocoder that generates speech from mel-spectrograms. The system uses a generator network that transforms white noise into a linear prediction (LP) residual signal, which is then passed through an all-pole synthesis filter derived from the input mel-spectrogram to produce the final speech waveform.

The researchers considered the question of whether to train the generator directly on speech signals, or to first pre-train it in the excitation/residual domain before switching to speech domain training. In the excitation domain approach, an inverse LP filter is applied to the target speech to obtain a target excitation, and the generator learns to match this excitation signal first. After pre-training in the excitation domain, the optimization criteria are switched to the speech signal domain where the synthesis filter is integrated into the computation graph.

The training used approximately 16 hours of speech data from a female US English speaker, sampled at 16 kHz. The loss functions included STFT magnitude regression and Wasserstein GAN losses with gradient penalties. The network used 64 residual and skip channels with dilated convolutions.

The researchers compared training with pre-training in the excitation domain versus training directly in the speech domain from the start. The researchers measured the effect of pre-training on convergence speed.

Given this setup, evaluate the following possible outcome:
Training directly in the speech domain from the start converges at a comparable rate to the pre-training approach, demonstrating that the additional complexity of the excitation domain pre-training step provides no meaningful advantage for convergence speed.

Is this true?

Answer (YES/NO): NO